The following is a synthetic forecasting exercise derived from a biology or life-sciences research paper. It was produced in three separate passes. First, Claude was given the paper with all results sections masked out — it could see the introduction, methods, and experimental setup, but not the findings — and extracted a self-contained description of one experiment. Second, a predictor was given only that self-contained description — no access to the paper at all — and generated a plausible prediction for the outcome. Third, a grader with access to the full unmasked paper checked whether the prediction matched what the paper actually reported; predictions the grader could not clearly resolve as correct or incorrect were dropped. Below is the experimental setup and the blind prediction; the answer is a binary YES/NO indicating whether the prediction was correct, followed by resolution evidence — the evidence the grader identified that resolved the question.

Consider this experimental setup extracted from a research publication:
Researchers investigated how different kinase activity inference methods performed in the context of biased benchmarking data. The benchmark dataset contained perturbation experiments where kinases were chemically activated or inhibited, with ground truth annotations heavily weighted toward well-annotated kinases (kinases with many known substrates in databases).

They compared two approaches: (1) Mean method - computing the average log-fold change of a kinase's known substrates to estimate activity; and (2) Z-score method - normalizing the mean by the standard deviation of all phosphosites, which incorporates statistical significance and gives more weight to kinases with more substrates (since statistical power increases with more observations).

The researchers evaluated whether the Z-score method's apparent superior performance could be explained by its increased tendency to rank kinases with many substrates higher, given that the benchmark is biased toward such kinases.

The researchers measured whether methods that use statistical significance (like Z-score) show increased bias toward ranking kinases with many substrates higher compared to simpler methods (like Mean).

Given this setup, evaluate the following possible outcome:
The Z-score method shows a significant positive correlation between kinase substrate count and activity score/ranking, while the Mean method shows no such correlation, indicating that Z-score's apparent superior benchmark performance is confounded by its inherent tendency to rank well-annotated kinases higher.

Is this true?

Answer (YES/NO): NO